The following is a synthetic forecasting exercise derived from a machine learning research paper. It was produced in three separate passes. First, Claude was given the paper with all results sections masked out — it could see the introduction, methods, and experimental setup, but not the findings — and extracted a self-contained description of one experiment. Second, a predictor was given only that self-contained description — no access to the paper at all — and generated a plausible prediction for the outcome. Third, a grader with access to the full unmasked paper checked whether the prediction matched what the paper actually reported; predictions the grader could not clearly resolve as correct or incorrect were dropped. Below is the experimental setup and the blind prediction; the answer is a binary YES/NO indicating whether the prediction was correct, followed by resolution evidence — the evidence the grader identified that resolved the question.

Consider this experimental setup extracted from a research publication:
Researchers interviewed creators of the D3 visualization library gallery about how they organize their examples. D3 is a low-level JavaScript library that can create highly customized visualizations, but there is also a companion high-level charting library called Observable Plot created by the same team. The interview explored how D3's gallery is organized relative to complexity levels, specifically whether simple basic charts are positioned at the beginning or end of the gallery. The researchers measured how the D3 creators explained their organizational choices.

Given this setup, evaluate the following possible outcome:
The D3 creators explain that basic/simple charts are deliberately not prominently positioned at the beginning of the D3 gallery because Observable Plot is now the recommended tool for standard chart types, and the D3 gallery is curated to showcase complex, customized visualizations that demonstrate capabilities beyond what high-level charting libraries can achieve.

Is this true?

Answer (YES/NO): YES